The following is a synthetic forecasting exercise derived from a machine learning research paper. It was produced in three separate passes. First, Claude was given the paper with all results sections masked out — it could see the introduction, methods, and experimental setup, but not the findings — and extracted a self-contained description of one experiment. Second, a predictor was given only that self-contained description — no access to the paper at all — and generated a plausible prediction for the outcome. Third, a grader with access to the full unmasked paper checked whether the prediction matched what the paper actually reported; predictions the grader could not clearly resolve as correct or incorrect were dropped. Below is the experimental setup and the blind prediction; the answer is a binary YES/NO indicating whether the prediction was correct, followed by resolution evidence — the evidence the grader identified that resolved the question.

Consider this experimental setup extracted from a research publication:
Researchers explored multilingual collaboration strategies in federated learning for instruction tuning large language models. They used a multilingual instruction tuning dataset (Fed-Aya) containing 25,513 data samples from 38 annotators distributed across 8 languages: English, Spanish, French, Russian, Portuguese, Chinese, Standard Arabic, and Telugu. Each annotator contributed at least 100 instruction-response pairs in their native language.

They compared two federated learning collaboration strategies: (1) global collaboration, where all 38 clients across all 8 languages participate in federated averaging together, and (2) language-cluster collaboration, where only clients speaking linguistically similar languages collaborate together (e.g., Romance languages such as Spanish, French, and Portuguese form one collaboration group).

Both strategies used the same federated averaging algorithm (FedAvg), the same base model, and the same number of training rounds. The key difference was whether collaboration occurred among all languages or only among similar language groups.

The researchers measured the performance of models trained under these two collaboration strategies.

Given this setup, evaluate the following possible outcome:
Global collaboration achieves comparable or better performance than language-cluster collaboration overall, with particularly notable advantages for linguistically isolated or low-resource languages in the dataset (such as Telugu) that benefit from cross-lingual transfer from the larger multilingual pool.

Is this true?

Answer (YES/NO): NO